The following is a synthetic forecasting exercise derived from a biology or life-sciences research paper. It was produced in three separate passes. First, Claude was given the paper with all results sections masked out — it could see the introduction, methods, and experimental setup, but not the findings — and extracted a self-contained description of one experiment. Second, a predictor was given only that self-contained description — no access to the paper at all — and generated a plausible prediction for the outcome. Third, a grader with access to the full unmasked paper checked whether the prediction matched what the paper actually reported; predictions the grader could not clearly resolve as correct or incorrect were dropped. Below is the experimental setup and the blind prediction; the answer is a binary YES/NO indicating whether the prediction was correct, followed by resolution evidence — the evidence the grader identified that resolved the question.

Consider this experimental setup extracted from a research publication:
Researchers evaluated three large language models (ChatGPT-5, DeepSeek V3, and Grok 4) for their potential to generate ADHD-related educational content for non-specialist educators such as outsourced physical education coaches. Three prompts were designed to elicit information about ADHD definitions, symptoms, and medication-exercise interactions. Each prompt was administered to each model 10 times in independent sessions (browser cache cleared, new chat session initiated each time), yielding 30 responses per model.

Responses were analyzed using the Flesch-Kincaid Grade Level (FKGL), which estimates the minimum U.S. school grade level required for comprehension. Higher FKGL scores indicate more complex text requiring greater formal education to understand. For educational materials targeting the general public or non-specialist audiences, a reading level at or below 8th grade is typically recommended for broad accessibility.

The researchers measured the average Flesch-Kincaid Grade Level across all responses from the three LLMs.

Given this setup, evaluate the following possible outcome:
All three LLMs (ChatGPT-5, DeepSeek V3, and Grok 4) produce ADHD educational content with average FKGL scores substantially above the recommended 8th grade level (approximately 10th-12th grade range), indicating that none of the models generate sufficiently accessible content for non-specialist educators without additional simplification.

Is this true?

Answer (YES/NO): NO